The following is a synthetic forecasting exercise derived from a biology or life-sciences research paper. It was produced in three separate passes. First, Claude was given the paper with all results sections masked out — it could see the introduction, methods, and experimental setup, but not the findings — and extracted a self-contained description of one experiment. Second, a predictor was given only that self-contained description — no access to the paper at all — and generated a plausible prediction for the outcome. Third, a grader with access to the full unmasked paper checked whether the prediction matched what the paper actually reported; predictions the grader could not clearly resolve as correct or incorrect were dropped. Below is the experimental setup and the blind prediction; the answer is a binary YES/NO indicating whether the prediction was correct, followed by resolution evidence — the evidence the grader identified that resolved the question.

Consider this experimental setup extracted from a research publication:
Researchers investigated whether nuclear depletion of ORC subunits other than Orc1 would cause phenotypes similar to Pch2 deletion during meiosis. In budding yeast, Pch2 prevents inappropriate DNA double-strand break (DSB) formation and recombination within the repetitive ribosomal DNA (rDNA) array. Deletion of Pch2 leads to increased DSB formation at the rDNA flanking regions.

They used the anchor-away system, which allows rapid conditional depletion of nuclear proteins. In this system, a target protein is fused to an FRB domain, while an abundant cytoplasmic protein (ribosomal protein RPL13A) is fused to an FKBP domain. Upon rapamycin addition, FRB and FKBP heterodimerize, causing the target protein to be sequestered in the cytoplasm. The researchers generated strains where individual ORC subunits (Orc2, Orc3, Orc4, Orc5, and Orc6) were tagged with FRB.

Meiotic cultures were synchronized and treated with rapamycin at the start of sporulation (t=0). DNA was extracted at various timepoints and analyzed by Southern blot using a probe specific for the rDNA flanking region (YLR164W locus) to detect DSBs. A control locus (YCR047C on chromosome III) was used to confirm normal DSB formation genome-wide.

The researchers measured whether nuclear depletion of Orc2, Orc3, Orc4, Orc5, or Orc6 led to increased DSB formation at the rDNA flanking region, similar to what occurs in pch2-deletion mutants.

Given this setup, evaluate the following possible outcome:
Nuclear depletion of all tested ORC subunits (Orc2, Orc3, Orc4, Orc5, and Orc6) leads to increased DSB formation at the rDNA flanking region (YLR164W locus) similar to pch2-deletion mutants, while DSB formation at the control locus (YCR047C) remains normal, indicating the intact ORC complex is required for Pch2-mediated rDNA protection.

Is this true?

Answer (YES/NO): NO